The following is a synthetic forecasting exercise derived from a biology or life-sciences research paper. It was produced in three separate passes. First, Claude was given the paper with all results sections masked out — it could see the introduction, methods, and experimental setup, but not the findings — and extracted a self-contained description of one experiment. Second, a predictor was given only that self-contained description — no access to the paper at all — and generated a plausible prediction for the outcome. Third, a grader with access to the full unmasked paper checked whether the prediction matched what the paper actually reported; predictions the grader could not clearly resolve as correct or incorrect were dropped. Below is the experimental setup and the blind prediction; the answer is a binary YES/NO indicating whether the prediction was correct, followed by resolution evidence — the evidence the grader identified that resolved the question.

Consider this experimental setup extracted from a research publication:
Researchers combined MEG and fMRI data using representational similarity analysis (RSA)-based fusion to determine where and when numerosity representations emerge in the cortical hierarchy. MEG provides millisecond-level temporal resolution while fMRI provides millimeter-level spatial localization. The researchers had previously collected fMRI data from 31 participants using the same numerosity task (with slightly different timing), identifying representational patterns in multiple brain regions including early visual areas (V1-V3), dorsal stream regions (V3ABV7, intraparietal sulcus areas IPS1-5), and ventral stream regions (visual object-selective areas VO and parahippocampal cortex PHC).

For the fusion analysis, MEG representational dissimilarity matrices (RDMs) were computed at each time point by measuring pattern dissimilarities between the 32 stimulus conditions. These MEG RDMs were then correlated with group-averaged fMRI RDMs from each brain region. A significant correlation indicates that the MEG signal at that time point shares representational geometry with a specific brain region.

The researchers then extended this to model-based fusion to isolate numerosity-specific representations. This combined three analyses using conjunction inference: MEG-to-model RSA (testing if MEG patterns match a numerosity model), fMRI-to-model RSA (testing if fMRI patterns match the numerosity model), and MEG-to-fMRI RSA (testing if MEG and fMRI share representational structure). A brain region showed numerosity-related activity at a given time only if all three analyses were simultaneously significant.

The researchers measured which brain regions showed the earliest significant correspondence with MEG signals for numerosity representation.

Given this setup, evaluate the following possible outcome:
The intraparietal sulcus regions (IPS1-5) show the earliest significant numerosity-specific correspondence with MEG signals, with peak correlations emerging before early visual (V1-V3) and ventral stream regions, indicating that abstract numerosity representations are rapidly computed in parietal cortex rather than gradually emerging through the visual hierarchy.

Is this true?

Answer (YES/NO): NO